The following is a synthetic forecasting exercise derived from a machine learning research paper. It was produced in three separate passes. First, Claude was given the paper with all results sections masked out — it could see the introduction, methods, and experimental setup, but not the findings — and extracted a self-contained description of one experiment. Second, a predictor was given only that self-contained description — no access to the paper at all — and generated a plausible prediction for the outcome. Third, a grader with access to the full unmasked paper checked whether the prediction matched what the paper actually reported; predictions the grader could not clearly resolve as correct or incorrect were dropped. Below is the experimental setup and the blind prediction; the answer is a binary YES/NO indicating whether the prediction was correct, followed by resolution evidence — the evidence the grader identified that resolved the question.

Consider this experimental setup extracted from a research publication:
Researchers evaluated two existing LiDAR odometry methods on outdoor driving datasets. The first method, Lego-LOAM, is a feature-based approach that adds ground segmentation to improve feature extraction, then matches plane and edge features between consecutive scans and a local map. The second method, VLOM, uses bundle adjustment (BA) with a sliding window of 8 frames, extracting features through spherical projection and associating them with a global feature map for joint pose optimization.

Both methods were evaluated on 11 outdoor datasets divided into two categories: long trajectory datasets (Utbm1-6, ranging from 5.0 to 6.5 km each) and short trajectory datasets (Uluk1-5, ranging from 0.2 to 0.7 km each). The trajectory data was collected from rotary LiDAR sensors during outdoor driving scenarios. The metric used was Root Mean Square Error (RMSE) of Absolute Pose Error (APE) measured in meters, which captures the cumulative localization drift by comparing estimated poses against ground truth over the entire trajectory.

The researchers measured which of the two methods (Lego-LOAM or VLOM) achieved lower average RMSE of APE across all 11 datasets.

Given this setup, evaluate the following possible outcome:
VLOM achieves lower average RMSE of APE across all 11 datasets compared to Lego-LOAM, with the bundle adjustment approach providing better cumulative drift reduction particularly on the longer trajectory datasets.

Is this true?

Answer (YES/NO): NO